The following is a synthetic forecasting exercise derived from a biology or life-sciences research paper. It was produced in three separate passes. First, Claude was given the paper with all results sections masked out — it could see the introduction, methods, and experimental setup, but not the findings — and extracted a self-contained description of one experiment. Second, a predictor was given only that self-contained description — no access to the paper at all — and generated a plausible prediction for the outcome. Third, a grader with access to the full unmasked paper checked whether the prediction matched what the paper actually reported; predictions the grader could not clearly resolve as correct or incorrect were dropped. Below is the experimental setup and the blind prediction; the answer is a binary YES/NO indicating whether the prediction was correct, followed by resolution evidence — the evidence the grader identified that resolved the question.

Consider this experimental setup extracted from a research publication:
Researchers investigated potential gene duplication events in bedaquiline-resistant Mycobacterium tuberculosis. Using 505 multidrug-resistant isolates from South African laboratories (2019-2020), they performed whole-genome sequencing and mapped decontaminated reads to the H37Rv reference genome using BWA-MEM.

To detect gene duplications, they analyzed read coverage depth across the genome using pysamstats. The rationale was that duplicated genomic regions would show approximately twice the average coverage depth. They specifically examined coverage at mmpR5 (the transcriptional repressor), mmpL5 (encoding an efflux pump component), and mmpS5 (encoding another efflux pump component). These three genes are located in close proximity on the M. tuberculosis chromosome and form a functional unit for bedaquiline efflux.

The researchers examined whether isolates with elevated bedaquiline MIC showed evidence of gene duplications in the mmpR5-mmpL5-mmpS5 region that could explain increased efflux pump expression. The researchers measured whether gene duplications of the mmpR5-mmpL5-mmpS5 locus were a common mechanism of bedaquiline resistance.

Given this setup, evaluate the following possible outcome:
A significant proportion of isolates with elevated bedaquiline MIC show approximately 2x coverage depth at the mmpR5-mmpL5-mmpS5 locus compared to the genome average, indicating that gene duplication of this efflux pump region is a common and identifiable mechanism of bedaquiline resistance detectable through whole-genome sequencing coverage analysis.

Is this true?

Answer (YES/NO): NO